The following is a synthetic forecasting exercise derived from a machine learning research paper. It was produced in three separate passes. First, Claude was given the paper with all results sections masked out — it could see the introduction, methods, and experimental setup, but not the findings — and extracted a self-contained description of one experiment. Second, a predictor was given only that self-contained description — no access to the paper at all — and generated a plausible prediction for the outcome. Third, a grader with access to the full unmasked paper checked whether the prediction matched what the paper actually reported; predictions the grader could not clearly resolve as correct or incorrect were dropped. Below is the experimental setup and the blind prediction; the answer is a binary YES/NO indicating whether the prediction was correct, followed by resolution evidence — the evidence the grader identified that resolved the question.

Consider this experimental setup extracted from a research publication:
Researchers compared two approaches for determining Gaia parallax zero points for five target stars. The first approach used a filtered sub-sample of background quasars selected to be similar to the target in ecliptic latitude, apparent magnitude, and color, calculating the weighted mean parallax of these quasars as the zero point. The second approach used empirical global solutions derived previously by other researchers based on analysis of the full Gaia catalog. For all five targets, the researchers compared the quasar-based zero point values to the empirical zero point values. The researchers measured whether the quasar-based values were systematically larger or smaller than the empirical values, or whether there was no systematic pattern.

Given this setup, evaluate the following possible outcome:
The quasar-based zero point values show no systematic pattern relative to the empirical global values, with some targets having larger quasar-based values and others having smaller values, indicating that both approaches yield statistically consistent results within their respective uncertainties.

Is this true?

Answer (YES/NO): NO